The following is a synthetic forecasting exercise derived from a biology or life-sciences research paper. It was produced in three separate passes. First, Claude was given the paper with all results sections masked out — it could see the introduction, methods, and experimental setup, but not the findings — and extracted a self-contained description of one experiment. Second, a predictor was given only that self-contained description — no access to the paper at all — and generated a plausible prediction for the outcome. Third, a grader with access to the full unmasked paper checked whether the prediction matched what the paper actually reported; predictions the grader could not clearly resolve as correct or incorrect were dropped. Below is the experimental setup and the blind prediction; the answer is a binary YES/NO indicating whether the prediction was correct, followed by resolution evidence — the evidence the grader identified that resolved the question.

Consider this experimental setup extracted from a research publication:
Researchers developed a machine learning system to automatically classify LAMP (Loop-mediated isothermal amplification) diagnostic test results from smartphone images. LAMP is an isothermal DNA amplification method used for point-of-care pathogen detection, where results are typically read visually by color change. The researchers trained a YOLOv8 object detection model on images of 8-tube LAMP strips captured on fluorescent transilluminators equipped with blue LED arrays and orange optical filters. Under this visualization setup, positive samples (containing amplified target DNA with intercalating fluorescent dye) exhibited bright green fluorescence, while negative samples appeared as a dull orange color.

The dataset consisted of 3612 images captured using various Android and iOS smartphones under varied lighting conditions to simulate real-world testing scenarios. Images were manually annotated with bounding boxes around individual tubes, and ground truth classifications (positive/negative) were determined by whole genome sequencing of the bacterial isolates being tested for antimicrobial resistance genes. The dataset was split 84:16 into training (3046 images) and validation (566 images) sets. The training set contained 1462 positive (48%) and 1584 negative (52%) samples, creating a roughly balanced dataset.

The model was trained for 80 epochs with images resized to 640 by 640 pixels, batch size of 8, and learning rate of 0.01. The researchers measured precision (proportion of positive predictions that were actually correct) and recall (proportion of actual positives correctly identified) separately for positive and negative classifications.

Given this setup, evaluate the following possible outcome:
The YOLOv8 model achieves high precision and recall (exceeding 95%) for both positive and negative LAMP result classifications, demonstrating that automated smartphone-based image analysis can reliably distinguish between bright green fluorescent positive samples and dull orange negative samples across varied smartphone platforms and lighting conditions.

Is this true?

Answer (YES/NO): NO